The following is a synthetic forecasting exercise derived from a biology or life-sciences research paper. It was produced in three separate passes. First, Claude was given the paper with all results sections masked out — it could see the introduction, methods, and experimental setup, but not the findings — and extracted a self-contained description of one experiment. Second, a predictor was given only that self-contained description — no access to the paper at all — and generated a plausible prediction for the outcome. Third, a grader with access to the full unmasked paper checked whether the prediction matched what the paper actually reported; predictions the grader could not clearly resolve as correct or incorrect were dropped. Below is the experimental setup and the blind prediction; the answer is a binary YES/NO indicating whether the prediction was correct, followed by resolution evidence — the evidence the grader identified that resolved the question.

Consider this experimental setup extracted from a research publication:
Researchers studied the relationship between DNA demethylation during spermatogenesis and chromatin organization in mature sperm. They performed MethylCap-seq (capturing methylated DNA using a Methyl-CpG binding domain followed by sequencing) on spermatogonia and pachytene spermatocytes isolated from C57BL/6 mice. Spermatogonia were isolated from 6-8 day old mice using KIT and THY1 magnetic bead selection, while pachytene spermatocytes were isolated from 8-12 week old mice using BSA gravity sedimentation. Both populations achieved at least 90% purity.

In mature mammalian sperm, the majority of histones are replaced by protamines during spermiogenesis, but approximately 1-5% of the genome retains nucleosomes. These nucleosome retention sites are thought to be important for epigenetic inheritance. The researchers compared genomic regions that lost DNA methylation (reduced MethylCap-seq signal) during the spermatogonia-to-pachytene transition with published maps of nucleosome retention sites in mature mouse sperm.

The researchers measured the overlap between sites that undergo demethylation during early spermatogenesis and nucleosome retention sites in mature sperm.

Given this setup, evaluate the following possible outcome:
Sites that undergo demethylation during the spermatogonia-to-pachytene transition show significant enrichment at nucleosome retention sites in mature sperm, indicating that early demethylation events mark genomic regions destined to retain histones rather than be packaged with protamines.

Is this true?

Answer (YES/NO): YES